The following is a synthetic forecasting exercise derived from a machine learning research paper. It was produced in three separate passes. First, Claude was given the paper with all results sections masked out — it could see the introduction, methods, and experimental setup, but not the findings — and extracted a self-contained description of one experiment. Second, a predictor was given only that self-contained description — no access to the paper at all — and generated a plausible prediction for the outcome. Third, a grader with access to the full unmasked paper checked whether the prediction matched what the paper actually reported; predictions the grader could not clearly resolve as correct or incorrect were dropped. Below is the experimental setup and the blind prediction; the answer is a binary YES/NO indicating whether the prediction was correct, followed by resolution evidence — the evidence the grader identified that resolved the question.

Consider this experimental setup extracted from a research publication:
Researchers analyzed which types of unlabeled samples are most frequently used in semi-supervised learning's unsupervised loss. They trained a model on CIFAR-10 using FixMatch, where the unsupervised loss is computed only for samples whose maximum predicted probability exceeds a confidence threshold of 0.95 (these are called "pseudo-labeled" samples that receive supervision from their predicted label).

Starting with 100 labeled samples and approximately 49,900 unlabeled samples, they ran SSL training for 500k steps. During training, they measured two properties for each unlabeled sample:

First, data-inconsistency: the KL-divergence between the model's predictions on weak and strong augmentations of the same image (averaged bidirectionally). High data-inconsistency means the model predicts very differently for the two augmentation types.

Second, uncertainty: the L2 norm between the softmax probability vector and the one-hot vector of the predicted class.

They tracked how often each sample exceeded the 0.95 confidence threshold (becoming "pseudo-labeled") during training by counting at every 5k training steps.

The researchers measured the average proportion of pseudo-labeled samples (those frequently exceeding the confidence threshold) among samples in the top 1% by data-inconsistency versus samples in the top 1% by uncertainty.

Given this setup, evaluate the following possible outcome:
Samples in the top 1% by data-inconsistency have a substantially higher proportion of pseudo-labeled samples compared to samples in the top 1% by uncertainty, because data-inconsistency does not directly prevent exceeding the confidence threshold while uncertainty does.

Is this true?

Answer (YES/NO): YES